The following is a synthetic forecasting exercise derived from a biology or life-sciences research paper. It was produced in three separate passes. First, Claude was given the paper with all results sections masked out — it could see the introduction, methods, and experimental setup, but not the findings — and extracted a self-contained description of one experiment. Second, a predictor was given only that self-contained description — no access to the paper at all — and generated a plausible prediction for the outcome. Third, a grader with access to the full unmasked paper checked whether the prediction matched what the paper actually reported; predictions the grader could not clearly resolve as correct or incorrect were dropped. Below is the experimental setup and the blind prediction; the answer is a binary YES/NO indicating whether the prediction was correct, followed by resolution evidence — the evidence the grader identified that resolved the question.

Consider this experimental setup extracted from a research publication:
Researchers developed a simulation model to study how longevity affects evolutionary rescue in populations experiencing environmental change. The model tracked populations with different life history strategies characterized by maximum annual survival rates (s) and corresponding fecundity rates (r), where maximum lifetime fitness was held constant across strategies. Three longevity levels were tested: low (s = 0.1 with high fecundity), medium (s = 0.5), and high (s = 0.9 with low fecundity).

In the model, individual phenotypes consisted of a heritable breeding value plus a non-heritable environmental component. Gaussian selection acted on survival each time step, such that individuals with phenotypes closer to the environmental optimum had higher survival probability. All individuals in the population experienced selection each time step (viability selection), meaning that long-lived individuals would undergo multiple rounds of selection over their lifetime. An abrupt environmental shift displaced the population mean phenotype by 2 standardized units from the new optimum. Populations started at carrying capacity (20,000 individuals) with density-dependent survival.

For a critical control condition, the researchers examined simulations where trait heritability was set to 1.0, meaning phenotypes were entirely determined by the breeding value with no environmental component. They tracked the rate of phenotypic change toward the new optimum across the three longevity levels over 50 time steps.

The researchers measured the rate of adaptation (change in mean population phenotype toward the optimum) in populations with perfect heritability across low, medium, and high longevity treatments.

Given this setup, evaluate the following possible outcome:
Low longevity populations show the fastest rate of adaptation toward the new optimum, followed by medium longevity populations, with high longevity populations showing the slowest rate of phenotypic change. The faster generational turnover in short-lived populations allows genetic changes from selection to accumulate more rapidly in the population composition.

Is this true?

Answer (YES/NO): NO